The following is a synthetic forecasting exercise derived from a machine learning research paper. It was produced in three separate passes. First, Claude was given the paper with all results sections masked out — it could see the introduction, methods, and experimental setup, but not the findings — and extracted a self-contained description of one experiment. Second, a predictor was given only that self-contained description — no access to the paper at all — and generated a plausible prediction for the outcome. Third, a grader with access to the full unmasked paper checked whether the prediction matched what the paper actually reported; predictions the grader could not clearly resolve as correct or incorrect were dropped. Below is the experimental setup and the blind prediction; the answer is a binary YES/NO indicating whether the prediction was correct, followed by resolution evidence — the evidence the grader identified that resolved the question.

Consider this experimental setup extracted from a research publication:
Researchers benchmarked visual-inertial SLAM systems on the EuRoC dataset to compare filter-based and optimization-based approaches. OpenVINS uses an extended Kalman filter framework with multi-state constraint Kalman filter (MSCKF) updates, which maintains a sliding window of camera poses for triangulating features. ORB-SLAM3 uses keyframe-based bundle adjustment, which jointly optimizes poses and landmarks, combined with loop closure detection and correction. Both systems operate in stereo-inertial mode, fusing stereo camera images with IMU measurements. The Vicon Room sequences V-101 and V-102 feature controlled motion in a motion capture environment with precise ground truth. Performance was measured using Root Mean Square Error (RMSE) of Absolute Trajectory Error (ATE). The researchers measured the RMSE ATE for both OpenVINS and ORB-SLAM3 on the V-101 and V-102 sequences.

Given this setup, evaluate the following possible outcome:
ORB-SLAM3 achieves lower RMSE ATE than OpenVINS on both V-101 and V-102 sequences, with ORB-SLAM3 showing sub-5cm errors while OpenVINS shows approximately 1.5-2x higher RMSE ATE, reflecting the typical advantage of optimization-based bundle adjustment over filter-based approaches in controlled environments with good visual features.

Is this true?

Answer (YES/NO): NO